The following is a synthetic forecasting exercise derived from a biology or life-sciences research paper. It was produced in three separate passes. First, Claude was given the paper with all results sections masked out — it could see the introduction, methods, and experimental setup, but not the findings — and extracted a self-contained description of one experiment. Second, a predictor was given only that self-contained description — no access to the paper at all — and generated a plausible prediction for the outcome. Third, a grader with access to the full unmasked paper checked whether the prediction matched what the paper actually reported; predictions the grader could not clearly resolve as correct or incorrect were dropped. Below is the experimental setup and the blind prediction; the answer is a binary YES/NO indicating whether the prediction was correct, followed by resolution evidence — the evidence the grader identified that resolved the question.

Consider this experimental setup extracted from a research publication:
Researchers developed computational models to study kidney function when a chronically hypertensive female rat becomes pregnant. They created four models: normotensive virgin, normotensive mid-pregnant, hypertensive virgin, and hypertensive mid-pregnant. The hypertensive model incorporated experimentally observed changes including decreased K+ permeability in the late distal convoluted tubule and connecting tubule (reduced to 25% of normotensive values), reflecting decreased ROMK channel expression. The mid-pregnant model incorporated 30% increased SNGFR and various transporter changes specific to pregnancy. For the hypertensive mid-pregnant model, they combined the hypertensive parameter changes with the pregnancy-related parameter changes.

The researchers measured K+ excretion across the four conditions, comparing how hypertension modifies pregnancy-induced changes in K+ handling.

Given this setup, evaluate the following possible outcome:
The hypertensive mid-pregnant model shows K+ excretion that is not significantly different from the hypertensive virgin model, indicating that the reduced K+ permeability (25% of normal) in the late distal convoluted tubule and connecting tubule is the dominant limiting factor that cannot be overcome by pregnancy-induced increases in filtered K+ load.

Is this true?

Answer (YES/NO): NO